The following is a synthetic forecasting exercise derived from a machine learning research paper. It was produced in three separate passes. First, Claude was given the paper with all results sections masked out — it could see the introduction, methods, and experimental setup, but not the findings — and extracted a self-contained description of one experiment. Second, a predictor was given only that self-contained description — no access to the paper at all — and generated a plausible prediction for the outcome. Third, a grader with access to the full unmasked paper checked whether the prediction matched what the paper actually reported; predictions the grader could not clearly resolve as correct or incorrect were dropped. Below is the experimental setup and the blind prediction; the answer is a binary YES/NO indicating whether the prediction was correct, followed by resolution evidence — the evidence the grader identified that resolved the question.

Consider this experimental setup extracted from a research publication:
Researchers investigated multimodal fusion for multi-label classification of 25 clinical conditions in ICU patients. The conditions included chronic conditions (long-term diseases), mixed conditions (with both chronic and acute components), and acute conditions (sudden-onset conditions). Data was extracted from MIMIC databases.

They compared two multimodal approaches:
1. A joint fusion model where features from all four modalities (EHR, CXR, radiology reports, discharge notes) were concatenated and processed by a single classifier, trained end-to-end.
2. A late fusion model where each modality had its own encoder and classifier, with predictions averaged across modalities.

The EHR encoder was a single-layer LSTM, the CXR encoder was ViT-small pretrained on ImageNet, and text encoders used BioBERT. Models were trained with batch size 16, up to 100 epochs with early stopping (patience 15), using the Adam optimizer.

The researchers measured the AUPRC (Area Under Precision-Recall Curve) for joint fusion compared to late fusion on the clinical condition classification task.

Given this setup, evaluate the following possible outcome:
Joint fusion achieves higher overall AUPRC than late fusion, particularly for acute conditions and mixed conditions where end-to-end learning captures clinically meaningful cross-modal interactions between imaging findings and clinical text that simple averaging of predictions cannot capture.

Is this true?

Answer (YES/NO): NO